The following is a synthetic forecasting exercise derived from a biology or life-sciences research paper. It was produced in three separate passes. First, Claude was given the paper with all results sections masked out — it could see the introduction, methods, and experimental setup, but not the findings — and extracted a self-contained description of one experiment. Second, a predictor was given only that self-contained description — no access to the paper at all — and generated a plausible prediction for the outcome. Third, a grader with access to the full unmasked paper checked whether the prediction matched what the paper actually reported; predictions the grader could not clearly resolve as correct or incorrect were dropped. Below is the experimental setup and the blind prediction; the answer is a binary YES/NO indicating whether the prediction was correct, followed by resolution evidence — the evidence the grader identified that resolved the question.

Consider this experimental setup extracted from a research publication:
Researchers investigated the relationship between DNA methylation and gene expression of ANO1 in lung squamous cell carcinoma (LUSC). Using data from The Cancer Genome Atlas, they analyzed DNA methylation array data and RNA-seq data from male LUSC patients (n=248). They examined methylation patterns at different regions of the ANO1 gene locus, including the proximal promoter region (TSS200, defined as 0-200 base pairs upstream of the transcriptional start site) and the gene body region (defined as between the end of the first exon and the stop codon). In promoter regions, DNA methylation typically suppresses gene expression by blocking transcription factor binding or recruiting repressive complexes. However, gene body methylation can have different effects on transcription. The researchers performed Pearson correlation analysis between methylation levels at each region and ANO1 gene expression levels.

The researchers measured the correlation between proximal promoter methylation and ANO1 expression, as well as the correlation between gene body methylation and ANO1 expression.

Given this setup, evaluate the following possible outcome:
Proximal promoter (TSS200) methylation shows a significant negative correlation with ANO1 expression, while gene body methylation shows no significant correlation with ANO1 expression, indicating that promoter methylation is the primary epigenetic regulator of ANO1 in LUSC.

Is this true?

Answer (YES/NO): NO